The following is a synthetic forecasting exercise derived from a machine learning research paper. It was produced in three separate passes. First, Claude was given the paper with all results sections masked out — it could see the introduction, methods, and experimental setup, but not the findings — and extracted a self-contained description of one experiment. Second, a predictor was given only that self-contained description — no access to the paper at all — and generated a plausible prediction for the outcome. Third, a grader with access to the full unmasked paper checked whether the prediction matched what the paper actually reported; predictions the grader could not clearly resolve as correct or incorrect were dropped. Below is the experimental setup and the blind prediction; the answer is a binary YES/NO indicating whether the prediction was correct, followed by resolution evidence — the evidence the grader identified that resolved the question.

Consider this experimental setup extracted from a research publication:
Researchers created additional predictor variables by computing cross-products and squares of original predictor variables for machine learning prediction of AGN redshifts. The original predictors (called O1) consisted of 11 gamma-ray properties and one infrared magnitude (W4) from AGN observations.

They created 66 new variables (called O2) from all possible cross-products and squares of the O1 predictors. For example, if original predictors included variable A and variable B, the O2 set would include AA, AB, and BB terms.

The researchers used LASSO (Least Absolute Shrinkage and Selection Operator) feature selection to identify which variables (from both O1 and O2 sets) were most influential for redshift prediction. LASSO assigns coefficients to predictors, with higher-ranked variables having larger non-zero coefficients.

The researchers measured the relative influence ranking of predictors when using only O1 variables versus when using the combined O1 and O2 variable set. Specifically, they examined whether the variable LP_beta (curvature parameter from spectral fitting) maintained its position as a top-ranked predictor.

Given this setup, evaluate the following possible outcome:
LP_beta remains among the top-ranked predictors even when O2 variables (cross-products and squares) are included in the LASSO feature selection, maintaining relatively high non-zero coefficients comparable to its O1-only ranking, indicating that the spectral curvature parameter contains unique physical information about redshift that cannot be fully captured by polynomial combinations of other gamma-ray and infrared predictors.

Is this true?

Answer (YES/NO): NO